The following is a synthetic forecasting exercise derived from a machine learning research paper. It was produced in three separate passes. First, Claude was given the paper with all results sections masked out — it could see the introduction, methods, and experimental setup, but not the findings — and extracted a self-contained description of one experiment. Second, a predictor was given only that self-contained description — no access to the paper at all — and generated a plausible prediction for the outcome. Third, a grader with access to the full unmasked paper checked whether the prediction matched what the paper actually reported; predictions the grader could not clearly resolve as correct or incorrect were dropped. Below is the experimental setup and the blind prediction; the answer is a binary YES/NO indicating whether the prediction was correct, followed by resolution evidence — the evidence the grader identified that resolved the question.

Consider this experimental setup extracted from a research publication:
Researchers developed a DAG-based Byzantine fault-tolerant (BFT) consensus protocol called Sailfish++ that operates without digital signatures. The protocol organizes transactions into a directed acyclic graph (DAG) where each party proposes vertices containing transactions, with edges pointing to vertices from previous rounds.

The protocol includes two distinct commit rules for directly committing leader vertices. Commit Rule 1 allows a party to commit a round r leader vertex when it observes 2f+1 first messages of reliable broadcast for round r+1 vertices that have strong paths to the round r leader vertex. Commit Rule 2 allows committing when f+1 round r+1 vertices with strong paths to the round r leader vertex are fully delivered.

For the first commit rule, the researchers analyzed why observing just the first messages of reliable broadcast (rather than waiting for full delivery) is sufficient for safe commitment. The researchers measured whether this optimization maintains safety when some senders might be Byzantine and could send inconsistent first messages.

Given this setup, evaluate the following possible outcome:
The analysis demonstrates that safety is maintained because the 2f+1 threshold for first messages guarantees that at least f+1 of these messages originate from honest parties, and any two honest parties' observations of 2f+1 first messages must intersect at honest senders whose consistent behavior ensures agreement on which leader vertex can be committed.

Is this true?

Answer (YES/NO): NO